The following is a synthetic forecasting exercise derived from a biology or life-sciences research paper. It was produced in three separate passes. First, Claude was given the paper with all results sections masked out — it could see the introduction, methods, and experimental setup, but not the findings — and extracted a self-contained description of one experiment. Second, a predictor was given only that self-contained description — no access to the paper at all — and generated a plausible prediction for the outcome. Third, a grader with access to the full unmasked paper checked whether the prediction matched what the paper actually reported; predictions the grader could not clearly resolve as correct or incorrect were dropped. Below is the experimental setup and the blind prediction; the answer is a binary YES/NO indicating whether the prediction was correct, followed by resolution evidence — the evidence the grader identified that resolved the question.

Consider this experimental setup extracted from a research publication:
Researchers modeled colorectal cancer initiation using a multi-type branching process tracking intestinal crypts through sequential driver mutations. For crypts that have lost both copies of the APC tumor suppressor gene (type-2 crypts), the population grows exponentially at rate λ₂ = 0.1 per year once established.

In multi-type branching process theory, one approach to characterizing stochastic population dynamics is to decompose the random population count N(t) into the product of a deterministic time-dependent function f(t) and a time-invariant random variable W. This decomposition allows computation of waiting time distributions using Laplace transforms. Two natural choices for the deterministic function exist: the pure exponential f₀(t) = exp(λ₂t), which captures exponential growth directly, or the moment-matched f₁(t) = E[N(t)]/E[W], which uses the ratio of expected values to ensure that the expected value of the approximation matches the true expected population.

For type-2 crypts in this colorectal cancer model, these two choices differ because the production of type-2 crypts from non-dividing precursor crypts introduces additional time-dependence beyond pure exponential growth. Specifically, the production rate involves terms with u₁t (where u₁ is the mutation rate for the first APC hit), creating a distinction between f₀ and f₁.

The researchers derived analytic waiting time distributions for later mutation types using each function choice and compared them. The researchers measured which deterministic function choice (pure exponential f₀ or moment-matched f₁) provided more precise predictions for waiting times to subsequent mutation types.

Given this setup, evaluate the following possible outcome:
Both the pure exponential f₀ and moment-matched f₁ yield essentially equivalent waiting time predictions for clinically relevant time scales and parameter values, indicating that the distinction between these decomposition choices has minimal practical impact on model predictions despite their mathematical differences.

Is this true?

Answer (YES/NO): NO